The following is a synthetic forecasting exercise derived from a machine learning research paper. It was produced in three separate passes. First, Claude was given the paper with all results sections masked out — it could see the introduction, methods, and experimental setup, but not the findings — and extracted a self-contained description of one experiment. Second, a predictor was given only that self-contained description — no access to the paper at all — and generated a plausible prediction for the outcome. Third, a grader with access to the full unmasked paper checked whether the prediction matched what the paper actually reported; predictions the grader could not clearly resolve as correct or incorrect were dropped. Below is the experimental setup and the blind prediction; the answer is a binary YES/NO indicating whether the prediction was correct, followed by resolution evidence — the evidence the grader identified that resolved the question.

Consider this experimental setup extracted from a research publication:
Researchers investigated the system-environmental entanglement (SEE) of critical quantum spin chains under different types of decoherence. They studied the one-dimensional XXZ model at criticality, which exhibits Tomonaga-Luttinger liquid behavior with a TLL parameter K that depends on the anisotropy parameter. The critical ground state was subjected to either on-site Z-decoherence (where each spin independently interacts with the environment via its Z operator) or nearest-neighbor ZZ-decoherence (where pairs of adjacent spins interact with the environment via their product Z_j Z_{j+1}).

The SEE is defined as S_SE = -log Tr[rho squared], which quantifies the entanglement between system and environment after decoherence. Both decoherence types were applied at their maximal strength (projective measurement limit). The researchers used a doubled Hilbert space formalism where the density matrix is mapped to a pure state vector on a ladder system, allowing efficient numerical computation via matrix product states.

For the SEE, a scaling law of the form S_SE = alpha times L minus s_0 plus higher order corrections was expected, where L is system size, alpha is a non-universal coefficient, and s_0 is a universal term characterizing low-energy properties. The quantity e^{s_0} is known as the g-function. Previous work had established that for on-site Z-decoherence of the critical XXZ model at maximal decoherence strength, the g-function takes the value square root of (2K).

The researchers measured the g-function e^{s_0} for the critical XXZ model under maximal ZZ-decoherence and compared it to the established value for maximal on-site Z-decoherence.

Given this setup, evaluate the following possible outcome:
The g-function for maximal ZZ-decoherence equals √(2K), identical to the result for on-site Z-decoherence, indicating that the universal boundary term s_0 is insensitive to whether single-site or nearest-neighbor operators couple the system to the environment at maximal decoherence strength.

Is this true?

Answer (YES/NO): NO